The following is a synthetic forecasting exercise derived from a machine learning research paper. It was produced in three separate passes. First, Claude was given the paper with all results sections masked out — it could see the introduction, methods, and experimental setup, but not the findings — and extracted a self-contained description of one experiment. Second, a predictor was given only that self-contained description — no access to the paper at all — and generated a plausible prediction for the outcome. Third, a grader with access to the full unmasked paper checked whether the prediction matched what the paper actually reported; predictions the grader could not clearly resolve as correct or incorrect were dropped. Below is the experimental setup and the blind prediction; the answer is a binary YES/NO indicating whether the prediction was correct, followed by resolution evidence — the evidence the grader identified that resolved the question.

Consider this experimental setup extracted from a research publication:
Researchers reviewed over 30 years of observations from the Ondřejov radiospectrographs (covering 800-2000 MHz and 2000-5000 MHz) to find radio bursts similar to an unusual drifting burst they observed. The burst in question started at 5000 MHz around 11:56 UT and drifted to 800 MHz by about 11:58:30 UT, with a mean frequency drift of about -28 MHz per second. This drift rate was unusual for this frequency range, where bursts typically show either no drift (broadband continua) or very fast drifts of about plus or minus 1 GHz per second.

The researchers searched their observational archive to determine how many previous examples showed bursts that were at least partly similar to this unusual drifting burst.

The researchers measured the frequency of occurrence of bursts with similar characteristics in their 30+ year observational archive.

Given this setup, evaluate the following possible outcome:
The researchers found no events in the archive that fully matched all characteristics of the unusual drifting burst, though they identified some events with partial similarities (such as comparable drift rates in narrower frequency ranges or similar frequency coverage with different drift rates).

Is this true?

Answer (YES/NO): YES